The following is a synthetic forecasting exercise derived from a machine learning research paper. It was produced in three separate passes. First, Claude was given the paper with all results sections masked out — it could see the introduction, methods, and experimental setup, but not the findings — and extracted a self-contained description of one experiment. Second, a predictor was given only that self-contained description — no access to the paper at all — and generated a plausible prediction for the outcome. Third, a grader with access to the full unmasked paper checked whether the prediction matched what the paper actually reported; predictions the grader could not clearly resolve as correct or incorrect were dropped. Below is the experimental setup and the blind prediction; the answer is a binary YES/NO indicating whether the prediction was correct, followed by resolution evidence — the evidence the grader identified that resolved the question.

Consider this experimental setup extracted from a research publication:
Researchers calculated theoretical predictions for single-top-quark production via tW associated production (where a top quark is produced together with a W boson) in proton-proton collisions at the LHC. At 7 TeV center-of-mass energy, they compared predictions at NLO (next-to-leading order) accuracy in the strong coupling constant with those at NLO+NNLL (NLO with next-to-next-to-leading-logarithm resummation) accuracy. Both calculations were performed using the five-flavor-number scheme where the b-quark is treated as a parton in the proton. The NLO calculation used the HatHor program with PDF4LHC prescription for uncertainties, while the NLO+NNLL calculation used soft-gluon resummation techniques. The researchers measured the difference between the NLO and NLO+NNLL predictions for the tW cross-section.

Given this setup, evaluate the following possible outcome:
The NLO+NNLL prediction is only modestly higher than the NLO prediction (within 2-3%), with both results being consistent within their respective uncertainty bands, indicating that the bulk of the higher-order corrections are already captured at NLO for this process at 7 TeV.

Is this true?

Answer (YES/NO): NO